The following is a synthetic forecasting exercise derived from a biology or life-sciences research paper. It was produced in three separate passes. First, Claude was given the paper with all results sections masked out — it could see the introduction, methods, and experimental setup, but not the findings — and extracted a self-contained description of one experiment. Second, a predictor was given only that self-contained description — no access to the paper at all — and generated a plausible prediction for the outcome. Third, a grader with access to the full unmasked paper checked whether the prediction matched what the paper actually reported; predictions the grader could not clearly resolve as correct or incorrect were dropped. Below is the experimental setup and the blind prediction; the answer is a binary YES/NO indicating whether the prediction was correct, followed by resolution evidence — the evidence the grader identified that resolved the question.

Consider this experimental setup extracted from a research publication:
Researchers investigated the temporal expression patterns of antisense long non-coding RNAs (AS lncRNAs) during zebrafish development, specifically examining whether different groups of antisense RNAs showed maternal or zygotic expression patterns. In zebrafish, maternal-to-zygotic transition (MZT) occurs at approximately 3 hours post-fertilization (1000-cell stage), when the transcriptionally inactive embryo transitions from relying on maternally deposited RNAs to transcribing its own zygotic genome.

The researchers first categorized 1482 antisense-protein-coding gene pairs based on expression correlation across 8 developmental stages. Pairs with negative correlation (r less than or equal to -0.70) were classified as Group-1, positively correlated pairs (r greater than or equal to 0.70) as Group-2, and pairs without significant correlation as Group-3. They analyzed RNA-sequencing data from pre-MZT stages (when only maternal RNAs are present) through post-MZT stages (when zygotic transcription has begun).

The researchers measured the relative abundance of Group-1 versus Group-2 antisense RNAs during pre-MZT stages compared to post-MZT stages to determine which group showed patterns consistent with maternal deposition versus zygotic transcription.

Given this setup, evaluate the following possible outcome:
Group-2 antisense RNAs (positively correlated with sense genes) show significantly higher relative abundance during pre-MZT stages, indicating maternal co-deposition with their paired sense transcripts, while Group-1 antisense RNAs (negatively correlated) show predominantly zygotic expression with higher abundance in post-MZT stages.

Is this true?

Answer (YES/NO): NO